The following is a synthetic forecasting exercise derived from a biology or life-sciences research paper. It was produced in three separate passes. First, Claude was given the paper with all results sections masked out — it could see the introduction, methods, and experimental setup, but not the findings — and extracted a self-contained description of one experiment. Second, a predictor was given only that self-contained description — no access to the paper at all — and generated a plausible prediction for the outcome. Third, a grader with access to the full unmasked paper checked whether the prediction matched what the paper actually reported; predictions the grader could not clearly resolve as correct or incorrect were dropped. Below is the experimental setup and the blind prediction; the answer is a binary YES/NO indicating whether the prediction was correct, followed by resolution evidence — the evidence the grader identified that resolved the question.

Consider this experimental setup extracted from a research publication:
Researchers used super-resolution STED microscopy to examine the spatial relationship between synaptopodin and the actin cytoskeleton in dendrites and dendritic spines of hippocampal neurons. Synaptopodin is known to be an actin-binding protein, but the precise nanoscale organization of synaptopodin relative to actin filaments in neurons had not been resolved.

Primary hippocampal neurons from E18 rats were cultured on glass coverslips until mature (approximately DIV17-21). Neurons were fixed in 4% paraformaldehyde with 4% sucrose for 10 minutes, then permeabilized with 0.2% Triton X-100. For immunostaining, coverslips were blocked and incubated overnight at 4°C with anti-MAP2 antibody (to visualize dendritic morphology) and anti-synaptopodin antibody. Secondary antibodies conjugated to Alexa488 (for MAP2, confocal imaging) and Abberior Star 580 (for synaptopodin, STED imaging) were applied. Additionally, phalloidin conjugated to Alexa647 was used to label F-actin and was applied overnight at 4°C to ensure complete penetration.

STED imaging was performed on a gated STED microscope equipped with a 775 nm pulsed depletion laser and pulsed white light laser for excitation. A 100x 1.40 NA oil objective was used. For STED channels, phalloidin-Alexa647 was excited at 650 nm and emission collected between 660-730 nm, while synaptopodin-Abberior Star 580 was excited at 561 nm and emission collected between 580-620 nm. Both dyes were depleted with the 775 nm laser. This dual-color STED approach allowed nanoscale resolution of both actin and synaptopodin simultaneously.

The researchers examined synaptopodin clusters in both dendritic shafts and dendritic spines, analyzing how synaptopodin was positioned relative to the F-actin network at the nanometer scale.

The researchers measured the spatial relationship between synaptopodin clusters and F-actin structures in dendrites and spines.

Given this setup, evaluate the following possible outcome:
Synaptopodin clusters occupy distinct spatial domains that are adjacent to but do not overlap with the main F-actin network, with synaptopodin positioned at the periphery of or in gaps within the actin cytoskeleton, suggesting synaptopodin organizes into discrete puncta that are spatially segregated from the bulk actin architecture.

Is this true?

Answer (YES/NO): NO